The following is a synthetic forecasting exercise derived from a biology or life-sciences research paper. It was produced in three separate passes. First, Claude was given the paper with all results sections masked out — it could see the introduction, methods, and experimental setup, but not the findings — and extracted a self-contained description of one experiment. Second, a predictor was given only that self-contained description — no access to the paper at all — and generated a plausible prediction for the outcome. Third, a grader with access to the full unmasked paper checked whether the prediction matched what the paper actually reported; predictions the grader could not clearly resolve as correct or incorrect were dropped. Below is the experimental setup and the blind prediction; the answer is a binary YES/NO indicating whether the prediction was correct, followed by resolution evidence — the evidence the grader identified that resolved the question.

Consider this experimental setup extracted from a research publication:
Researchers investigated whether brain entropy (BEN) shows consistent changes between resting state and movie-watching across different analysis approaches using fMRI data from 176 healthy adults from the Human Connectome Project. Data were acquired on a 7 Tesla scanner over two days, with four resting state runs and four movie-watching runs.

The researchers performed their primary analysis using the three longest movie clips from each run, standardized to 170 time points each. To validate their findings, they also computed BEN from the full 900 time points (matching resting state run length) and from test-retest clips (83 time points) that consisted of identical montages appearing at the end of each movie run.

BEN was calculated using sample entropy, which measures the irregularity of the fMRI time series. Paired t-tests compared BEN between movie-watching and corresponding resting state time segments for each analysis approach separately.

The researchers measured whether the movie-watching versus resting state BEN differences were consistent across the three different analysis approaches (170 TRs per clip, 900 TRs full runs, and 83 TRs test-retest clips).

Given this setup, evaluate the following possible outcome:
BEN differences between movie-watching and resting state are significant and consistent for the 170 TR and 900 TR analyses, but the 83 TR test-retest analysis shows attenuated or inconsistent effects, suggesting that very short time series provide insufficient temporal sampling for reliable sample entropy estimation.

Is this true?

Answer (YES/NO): NO